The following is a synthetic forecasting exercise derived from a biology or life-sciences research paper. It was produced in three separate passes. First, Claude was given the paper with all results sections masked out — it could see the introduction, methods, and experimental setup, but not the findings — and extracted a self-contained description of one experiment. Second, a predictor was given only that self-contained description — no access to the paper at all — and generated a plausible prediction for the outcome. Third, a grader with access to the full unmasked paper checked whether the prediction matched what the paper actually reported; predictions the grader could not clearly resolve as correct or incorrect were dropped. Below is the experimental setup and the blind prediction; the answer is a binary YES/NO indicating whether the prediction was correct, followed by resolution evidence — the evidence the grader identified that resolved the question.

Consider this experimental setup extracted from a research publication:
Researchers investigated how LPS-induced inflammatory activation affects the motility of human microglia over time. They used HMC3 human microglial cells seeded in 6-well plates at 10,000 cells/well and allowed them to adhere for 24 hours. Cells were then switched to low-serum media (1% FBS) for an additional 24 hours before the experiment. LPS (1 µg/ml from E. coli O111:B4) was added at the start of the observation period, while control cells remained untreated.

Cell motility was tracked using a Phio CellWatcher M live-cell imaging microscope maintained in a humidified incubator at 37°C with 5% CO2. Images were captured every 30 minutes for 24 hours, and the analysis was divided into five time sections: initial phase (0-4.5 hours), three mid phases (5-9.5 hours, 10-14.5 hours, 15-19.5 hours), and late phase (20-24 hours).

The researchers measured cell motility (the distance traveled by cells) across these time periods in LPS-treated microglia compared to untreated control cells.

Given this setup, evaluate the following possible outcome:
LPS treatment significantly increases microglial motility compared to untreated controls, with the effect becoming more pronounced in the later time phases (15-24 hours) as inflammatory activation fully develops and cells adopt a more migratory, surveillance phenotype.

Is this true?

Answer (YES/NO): NO